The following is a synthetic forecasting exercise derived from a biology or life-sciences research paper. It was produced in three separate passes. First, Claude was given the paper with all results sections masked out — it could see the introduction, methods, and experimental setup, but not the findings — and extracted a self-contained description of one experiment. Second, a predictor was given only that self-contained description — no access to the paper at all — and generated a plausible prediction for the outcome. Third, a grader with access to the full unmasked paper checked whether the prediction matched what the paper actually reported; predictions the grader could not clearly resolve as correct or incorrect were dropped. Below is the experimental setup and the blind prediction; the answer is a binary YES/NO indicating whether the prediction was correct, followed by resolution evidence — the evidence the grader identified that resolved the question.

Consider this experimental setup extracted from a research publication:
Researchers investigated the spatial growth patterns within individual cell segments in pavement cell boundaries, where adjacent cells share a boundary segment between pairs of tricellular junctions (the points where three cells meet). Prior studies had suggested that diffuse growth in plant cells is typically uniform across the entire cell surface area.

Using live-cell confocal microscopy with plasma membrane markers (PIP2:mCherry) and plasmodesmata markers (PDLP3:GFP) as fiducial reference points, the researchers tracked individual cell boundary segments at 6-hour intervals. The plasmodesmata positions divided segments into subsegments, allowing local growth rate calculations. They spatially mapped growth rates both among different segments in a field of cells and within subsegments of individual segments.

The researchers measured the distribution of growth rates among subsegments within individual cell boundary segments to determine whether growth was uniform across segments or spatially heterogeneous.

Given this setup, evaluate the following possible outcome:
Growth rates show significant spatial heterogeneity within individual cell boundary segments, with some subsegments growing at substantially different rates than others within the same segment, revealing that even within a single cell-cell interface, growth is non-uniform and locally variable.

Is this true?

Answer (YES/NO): YES